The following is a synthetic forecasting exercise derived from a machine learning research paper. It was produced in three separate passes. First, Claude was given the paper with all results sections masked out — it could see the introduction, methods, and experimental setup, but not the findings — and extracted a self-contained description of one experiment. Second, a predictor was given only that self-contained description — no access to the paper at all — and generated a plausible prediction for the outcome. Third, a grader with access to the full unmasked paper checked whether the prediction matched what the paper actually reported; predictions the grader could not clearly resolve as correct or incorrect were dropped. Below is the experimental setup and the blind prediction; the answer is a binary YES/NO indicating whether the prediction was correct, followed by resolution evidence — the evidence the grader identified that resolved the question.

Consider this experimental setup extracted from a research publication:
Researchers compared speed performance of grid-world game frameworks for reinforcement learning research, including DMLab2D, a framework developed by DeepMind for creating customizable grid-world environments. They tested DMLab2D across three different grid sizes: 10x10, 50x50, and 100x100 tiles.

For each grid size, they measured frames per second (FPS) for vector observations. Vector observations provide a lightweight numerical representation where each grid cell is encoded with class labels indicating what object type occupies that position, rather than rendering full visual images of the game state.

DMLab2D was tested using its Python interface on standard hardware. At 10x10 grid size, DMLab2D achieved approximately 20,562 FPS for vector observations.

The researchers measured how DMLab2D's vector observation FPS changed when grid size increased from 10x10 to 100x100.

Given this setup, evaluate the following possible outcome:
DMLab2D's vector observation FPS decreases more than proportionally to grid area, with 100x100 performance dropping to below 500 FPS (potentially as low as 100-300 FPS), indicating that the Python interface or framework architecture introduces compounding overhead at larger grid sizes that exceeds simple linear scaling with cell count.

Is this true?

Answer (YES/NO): NO